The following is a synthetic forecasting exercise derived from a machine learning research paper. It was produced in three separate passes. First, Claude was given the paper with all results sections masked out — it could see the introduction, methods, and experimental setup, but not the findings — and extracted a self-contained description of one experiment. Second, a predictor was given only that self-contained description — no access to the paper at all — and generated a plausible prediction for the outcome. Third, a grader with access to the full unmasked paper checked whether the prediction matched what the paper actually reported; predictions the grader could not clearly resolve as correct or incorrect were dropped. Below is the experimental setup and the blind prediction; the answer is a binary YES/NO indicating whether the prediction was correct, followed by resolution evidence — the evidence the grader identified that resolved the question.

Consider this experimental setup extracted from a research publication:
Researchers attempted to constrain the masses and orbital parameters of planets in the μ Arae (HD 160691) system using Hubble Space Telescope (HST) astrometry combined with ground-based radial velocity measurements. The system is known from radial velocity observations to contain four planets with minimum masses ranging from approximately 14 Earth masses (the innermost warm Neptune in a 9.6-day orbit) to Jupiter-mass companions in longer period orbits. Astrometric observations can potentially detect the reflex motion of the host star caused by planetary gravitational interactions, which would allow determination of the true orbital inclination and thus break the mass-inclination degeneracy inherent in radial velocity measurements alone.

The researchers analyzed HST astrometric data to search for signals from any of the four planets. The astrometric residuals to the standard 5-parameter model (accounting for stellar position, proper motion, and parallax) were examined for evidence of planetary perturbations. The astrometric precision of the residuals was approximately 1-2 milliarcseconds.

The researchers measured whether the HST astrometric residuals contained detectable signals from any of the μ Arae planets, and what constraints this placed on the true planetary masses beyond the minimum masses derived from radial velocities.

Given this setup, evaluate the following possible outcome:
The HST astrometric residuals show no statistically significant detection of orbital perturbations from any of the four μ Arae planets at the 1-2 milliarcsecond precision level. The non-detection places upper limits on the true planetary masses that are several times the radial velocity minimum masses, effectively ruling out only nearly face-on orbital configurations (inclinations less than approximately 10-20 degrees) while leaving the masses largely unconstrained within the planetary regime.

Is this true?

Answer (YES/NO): NO